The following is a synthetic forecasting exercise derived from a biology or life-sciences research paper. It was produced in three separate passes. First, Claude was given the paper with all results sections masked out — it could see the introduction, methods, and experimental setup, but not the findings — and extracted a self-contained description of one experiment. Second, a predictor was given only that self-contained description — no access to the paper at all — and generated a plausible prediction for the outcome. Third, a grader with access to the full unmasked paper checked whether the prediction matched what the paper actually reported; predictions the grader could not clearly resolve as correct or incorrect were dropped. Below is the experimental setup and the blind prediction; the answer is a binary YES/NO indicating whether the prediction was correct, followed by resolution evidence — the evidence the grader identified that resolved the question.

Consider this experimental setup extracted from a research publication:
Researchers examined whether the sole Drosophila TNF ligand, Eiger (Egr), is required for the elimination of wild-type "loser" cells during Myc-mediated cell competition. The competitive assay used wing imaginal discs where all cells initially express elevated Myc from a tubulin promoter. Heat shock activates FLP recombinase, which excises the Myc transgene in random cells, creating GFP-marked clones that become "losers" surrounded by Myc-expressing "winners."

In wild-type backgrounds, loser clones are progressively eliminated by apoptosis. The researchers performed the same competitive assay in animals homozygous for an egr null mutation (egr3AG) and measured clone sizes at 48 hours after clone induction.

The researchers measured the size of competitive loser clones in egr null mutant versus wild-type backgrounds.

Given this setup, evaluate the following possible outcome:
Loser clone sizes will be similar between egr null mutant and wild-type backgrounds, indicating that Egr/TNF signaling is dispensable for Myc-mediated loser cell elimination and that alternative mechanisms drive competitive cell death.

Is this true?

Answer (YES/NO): NO